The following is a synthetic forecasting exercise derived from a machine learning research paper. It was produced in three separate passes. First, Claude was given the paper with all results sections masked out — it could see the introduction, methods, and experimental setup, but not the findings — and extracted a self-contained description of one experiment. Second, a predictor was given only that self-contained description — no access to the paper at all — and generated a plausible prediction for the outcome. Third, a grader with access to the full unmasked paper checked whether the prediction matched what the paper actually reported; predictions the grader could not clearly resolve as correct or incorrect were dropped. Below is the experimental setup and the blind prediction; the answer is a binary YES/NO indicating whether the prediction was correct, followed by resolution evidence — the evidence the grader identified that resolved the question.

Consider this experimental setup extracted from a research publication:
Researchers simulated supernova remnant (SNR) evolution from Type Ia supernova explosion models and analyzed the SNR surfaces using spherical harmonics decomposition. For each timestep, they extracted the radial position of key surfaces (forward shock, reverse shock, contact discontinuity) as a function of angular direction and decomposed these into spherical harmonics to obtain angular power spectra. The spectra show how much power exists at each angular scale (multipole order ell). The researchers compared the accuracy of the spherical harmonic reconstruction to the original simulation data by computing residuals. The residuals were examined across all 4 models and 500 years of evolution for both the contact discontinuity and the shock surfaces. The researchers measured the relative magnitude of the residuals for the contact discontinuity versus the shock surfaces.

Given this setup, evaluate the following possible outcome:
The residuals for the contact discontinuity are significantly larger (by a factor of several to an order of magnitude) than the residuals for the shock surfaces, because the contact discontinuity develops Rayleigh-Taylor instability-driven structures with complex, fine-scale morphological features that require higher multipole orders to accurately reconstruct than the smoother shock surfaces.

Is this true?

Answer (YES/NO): YES